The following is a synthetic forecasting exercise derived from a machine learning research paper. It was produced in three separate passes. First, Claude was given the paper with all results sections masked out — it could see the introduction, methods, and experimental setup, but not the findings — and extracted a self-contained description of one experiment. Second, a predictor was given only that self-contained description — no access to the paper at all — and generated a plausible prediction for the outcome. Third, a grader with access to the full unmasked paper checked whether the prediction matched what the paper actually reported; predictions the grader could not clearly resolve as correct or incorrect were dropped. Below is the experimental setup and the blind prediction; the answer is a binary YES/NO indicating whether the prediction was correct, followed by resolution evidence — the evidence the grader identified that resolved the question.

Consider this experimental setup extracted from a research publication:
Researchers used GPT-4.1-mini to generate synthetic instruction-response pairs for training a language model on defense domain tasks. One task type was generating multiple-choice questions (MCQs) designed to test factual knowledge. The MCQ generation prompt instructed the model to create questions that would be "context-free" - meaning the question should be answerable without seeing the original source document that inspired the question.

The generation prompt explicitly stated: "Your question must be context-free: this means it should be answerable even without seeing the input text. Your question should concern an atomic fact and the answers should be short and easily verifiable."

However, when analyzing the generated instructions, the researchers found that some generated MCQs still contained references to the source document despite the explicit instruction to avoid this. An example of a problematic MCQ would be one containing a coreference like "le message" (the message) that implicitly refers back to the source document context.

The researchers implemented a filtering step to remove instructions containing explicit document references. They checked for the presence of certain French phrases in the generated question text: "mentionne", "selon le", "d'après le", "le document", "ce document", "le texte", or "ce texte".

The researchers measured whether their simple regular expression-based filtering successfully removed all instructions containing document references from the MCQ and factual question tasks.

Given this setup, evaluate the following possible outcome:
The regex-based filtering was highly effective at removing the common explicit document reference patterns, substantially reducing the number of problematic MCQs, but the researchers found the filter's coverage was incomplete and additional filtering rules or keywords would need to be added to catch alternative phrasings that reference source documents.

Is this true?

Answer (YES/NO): NO